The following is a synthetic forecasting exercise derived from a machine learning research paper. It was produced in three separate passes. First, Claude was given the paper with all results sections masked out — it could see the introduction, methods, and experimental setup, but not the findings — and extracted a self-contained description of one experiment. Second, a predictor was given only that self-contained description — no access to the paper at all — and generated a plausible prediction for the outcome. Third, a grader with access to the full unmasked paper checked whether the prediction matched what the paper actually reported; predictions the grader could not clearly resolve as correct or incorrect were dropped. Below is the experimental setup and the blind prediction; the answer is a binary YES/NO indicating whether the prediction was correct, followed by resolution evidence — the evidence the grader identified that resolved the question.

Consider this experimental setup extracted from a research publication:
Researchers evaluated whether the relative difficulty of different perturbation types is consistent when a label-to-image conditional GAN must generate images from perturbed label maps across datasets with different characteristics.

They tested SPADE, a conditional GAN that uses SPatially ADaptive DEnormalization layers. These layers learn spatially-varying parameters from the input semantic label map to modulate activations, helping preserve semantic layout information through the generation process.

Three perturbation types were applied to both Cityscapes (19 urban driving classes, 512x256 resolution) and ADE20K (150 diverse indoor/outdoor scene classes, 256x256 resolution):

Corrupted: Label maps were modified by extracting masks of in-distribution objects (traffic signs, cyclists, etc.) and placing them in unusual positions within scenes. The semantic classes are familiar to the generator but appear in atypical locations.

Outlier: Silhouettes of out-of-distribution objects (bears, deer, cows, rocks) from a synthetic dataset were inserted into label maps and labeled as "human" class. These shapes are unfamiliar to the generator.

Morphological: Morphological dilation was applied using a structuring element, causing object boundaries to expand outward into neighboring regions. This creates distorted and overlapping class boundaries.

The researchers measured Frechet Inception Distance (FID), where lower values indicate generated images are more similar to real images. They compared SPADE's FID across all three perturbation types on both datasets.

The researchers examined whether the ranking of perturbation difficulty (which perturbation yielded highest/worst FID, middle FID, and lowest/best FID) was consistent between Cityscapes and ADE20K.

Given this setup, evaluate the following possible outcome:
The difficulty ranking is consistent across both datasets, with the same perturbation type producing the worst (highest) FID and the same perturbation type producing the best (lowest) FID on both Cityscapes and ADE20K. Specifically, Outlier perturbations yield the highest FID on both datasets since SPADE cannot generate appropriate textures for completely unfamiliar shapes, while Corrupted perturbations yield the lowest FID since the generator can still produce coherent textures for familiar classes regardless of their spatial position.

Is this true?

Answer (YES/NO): NO